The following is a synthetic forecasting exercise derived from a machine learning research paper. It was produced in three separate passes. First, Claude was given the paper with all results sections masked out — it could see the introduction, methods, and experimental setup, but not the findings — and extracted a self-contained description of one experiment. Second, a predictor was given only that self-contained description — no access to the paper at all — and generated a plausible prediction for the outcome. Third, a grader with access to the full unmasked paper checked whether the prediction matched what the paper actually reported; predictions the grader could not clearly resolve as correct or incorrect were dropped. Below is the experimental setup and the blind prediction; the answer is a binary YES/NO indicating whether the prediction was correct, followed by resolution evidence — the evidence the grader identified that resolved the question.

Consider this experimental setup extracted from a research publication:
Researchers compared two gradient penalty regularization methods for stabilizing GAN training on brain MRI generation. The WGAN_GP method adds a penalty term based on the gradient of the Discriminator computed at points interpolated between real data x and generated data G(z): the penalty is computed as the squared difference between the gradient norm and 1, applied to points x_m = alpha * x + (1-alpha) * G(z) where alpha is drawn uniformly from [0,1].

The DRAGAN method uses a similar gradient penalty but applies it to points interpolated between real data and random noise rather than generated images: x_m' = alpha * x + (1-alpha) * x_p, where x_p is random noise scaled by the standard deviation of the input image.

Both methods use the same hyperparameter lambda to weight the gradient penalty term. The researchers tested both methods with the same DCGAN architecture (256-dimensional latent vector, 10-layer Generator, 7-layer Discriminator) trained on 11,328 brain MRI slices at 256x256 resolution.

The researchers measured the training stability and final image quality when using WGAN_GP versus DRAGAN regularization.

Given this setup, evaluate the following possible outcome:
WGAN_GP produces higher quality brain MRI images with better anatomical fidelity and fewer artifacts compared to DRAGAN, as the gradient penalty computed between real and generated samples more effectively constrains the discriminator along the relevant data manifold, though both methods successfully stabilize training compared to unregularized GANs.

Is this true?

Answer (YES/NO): NO